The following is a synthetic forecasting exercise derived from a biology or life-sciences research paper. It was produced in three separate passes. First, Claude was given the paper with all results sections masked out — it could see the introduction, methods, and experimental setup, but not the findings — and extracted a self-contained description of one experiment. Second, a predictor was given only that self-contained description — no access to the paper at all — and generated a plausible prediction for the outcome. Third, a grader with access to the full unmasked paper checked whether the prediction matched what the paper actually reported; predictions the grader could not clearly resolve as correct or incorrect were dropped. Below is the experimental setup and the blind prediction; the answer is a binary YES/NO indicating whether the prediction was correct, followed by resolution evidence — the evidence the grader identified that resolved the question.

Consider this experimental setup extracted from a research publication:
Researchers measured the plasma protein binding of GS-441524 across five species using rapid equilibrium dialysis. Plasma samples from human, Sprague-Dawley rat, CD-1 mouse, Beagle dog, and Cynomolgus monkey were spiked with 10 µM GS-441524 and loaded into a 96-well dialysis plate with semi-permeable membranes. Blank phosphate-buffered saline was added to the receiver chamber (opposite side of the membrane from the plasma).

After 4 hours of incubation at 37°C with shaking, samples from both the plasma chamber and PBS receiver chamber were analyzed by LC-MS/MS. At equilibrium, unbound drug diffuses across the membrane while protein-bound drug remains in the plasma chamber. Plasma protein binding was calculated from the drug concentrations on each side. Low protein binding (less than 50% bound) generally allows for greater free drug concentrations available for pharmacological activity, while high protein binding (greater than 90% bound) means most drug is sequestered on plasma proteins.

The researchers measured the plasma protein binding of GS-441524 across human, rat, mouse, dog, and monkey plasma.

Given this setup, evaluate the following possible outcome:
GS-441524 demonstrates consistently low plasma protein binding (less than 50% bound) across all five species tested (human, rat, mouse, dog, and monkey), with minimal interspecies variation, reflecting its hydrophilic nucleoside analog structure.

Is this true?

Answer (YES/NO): NO